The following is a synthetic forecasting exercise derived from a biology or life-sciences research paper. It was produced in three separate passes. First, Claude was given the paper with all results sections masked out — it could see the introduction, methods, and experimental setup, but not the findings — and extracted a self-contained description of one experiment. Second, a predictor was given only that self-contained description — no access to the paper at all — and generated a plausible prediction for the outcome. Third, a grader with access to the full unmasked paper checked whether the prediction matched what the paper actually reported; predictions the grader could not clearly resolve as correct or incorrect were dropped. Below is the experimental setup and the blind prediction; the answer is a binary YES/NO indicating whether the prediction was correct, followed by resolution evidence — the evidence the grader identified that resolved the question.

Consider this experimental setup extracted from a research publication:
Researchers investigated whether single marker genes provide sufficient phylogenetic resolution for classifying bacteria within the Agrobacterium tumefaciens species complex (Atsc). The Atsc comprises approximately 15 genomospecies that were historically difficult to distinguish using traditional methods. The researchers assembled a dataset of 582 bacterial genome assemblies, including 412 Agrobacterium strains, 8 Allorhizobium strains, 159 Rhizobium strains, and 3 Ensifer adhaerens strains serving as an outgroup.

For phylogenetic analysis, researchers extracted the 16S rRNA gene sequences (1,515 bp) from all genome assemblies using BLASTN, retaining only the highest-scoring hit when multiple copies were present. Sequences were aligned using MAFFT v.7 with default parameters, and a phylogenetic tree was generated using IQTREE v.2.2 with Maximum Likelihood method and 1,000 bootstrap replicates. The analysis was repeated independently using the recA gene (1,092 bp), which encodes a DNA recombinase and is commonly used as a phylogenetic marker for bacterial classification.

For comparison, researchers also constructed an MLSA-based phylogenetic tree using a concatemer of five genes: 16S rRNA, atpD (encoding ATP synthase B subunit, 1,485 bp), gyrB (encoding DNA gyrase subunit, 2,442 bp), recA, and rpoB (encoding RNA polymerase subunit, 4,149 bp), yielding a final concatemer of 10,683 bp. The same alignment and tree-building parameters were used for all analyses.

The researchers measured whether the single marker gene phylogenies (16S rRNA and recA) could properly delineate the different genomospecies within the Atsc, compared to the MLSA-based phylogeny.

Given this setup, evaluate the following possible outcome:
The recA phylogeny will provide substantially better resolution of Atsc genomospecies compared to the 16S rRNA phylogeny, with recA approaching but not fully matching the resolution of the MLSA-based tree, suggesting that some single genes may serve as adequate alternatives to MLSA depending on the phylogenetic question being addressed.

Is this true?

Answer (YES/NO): NO